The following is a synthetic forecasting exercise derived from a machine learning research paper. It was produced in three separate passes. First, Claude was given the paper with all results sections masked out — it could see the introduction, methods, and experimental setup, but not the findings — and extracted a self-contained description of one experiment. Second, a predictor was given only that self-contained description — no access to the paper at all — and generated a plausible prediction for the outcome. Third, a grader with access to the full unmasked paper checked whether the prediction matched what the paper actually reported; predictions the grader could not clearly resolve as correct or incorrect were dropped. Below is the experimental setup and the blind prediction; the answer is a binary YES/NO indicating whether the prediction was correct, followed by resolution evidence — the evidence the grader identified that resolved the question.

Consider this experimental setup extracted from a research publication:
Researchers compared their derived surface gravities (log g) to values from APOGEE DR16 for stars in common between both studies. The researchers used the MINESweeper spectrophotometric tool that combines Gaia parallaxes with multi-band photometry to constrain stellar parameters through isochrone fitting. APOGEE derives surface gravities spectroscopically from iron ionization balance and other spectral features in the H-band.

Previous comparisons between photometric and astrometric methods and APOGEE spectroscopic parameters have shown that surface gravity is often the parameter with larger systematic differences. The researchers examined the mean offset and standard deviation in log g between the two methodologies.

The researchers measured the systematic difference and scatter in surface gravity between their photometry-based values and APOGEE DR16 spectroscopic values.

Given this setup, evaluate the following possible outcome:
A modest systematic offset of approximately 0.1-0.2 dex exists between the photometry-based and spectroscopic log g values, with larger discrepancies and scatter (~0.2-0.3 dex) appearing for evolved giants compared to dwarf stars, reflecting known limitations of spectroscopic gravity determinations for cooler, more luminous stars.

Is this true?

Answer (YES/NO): NO